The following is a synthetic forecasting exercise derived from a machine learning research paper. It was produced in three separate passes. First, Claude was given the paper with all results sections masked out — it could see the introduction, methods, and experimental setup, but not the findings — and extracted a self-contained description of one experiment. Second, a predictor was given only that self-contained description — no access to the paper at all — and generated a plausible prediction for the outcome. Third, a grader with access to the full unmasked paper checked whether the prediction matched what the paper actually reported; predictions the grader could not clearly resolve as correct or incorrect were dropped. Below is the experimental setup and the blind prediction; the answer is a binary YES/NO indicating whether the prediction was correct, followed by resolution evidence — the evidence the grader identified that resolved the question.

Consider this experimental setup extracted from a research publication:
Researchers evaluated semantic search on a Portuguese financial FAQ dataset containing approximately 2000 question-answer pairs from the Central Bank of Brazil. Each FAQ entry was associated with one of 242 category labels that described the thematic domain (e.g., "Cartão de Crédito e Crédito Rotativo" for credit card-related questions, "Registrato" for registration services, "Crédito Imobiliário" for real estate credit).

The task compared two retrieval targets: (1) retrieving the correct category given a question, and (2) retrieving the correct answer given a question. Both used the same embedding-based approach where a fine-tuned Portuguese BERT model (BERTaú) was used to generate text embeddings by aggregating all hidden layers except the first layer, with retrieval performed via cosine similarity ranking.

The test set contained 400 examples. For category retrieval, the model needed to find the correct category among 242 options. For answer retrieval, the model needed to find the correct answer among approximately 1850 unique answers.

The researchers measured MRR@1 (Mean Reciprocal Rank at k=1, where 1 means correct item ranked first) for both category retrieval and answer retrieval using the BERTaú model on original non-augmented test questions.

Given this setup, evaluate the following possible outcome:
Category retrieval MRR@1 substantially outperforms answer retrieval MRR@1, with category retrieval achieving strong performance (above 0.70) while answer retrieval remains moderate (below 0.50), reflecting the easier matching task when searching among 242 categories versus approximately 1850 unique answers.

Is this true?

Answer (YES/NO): NO